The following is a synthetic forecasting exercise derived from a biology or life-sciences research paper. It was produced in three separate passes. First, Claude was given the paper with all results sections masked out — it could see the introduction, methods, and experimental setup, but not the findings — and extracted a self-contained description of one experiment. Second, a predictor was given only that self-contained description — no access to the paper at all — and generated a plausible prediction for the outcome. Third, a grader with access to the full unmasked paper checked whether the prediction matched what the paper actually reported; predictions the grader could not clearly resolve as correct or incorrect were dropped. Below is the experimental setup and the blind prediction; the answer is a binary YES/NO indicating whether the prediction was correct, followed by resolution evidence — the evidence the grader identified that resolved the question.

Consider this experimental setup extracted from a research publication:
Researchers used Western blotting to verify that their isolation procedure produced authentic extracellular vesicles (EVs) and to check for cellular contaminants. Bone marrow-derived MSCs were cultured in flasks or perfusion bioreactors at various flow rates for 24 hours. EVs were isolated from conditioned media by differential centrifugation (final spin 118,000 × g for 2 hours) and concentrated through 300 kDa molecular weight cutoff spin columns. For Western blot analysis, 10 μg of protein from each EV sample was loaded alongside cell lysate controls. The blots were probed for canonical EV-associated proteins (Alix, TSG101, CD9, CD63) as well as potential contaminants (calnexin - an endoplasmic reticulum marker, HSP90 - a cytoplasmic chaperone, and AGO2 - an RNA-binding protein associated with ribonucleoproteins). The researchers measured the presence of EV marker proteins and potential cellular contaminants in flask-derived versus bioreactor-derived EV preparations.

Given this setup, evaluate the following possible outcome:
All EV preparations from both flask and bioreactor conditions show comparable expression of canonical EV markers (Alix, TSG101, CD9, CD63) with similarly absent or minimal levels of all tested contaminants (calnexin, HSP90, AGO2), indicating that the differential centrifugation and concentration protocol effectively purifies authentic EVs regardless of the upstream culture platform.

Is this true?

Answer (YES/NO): YES